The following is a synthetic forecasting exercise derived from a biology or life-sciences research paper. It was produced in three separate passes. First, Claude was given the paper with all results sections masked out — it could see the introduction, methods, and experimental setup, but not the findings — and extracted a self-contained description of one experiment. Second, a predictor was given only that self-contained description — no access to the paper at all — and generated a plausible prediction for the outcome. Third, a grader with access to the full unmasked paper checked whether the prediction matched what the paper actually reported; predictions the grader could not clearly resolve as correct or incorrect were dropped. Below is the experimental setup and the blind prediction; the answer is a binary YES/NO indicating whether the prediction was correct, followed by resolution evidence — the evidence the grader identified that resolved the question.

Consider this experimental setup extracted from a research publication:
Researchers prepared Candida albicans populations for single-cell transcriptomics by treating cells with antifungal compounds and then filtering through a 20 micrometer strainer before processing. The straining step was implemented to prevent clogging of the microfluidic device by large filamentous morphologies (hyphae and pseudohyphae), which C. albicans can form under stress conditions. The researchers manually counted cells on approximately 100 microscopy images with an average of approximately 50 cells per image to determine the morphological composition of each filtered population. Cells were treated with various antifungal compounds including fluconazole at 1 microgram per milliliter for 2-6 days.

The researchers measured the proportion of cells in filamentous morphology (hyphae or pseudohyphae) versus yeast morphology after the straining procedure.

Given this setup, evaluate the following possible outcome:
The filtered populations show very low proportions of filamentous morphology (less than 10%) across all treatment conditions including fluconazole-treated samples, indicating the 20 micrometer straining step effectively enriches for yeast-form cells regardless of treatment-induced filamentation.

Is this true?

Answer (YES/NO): YES